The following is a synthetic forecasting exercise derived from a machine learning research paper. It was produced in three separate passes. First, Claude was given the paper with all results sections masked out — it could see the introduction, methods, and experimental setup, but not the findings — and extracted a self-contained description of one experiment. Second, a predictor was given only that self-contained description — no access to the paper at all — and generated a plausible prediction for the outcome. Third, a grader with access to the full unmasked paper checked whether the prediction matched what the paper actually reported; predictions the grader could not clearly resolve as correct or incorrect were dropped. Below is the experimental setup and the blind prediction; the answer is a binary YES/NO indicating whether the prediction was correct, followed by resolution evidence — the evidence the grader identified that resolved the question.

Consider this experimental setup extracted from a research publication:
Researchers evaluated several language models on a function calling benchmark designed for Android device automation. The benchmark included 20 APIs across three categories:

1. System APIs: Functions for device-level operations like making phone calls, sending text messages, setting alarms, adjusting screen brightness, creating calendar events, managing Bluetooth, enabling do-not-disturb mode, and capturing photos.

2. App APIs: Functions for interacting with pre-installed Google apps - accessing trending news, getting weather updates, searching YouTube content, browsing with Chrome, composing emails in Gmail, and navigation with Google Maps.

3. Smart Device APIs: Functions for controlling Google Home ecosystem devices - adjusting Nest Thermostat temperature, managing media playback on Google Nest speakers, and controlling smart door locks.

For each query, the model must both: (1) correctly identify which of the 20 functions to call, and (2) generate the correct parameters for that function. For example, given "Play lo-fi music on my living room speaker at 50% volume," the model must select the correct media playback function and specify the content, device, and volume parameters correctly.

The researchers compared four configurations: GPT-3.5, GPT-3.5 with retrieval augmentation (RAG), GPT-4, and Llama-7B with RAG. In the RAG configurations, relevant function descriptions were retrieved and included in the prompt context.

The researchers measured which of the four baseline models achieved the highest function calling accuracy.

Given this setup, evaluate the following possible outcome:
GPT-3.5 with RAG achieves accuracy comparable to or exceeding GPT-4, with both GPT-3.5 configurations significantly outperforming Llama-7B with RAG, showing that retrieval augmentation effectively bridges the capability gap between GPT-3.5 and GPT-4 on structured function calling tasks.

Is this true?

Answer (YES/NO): YES